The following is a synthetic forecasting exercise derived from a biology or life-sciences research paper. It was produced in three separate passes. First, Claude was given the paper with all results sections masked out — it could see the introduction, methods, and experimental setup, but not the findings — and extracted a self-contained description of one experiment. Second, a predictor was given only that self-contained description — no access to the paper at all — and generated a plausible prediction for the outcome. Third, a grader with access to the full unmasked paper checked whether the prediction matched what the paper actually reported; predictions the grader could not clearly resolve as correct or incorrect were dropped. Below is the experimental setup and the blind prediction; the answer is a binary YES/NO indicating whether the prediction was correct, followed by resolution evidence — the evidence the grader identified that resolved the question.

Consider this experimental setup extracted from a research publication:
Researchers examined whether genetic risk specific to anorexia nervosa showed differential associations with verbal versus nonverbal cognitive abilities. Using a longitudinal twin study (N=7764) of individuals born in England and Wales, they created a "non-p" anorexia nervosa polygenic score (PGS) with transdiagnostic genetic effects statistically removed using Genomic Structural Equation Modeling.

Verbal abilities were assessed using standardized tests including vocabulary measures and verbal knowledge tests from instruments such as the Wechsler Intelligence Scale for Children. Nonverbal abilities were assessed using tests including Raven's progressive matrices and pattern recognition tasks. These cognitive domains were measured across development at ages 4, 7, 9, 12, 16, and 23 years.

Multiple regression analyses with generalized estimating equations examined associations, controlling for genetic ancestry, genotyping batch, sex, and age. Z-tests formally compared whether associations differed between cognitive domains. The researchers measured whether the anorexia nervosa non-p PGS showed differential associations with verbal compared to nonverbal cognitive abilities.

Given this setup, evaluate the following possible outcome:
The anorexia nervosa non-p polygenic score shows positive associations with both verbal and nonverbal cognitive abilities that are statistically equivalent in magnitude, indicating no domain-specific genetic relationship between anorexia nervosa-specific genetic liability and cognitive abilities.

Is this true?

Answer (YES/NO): NO